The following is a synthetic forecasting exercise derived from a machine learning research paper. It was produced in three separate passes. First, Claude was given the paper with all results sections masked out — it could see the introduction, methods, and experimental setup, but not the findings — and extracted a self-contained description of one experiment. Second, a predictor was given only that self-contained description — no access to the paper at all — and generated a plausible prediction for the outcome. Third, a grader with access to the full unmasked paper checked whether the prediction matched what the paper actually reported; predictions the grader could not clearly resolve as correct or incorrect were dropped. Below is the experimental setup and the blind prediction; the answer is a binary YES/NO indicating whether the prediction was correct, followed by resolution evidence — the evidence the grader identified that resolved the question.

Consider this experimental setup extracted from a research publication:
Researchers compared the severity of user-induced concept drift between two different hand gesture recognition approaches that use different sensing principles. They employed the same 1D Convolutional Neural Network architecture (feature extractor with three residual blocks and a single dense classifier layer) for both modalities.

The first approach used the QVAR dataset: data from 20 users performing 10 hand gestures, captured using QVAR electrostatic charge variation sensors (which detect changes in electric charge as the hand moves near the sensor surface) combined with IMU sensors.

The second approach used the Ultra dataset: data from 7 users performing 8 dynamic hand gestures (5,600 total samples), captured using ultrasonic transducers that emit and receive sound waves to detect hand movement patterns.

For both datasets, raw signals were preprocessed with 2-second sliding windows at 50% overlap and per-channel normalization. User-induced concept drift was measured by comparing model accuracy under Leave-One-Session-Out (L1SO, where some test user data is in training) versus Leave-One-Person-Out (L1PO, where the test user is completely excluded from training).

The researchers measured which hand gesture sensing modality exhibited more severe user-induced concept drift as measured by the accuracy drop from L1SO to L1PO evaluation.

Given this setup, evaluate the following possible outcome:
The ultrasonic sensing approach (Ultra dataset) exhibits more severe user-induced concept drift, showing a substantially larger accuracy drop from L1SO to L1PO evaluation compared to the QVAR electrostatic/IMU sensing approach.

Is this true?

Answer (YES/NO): NO